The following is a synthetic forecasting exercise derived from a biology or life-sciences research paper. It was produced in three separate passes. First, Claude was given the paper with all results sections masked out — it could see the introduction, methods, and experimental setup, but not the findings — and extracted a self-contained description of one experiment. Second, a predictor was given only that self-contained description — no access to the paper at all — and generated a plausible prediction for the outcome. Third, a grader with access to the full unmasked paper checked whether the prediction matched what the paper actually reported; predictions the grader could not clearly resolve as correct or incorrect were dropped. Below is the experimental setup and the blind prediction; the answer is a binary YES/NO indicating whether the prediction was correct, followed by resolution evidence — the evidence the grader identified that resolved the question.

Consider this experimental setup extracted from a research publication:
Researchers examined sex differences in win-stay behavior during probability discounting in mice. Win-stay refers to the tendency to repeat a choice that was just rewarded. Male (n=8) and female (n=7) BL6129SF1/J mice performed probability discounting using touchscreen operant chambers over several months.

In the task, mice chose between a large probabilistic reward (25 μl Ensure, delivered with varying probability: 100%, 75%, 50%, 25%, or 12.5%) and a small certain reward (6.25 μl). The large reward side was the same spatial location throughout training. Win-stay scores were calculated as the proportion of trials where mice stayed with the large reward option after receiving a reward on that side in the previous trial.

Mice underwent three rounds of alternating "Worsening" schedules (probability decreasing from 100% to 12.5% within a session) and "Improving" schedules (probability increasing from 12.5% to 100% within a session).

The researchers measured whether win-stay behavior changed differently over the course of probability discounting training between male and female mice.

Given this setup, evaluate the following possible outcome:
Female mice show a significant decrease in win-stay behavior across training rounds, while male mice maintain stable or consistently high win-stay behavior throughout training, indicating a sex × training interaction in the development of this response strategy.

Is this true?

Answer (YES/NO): NO